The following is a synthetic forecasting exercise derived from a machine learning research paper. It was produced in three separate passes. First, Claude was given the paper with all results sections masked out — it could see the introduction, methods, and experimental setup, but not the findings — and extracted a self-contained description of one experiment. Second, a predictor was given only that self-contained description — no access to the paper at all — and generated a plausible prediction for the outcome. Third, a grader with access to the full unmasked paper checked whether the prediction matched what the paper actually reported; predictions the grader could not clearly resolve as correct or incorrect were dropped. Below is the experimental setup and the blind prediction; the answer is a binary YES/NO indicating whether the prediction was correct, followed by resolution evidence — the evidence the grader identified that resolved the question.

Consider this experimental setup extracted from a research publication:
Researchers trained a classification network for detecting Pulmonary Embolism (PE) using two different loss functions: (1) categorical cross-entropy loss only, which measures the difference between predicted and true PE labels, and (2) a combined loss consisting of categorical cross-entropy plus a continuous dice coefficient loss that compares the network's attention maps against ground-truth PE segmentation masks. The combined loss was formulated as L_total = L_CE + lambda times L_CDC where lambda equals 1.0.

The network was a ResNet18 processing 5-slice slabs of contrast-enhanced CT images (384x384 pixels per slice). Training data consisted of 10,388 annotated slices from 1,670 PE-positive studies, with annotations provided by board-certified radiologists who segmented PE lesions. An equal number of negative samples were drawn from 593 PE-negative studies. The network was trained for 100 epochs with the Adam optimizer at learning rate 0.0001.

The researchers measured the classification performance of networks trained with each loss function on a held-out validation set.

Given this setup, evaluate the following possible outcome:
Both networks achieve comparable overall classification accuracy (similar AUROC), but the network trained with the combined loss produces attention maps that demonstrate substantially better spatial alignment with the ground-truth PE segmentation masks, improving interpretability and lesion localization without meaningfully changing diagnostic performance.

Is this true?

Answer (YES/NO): NO